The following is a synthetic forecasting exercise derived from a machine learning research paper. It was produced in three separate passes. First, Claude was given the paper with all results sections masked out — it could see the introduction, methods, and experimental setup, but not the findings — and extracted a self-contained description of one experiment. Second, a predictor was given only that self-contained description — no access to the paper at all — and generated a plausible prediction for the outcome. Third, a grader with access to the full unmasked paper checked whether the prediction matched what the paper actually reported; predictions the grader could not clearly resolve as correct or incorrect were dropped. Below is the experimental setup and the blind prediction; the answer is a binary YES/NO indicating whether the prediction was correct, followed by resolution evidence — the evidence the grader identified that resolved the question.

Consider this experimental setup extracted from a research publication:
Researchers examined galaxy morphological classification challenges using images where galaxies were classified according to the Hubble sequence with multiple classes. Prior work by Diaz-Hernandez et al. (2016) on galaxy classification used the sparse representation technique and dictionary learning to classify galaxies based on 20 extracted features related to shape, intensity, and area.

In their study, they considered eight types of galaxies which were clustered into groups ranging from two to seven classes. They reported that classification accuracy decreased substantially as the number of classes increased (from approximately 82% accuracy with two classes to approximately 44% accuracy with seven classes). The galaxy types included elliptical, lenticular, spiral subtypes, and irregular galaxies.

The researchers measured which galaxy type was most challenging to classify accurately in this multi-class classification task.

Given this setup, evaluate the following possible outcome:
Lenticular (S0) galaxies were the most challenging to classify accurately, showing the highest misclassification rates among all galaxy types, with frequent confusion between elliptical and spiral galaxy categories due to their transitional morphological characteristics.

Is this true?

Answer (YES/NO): NO